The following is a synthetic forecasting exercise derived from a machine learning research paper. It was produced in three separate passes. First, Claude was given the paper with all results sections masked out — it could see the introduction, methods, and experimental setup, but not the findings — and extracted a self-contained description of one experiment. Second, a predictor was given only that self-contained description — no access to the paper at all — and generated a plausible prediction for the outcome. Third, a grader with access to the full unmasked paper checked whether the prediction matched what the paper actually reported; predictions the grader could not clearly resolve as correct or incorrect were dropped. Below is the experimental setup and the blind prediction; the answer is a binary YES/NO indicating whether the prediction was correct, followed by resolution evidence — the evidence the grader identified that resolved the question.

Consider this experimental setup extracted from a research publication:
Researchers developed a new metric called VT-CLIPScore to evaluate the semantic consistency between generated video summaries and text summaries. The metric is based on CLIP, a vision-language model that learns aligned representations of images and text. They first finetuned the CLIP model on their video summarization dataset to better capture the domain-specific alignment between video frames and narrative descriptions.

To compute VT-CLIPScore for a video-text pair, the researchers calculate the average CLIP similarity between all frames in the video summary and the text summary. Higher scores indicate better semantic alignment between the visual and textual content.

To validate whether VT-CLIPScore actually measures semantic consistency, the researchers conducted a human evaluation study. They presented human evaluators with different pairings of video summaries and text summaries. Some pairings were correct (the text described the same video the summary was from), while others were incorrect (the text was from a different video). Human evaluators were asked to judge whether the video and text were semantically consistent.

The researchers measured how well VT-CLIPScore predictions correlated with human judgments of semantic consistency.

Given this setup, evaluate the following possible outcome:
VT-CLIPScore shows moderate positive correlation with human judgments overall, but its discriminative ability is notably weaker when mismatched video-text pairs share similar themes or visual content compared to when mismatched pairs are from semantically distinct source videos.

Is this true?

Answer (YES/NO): NO